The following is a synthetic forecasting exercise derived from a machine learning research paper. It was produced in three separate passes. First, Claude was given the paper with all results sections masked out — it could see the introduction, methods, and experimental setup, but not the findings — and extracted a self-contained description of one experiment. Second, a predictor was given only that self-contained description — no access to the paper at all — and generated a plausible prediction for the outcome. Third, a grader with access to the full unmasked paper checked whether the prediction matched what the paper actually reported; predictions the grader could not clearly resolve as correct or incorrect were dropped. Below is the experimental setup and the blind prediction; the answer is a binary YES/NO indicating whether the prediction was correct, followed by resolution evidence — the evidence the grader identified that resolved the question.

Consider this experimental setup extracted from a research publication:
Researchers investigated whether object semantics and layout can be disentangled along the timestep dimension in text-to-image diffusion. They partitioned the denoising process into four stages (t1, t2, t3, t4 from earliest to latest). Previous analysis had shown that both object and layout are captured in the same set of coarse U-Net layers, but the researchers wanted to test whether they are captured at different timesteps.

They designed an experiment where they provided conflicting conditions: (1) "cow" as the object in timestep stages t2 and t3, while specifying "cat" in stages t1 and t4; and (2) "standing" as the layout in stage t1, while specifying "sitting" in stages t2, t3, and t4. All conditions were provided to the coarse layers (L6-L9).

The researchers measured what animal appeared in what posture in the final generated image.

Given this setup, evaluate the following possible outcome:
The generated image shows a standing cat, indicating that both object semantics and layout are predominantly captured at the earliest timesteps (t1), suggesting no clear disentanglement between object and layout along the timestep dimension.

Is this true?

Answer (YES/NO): NO